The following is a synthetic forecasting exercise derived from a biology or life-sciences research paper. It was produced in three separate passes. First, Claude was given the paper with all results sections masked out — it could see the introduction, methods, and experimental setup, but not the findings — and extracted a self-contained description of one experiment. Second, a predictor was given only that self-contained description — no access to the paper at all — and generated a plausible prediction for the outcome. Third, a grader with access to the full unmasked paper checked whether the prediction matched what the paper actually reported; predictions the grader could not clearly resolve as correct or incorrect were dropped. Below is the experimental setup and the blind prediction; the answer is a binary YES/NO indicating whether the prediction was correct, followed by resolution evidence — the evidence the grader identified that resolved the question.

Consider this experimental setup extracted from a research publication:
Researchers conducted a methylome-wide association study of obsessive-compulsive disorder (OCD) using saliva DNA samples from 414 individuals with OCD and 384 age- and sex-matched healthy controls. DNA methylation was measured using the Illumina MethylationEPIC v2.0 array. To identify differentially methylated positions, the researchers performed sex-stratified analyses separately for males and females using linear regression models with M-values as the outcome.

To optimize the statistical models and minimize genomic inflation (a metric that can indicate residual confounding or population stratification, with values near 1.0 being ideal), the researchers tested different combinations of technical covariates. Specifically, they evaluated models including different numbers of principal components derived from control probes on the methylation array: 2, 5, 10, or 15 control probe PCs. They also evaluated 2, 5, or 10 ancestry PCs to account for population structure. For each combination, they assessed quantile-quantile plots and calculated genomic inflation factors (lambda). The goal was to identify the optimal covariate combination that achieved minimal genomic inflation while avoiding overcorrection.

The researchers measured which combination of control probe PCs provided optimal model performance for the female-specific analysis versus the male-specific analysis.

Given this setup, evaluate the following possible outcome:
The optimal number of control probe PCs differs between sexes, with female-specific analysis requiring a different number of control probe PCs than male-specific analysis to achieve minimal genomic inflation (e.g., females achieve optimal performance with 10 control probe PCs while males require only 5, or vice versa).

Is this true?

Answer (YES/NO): YES